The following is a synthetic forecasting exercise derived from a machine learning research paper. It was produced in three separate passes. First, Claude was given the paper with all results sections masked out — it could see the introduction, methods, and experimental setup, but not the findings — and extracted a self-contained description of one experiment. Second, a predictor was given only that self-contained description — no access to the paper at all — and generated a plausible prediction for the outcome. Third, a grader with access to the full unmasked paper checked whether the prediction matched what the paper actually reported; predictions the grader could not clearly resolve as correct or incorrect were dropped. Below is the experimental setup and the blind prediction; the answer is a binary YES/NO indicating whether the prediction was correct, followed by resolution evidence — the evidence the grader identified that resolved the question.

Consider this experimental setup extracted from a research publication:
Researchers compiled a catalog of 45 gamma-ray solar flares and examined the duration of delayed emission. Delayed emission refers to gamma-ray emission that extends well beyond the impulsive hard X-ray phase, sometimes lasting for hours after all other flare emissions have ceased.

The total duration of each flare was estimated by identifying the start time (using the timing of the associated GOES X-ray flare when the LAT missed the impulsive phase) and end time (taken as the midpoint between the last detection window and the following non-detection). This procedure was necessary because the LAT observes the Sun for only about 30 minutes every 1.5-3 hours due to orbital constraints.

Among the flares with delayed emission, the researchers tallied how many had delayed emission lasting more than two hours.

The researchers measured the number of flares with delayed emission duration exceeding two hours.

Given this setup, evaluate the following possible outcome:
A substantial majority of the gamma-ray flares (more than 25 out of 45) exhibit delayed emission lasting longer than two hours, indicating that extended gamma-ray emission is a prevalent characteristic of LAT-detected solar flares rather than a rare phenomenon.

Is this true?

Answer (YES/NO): NO